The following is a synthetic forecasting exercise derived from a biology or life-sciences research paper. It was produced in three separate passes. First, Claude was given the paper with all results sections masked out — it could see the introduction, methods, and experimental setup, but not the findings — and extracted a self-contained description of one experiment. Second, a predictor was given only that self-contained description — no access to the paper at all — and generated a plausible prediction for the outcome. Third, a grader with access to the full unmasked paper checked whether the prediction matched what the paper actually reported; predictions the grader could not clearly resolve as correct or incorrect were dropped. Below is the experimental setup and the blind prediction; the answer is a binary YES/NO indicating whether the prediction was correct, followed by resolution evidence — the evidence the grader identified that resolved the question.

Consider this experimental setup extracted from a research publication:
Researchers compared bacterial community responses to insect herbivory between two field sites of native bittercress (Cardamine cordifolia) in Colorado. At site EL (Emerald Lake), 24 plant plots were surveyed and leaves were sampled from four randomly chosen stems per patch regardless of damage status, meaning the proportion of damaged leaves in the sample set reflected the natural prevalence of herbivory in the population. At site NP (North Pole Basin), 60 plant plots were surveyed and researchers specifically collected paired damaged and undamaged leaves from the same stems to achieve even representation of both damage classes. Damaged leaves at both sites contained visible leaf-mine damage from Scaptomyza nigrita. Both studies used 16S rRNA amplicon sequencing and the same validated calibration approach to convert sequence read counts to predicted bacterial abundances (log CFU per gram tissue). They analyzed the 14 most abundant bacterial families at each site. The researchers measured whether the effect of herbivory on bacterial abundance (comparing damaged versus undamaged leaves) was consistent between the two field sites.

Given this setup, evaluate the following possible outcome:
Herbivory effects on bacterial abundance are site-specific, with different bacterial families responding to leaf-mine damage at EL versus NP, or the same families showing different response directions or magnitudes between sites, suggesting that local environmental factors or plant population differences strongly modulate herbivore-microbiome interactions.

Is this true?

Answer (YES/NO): NO